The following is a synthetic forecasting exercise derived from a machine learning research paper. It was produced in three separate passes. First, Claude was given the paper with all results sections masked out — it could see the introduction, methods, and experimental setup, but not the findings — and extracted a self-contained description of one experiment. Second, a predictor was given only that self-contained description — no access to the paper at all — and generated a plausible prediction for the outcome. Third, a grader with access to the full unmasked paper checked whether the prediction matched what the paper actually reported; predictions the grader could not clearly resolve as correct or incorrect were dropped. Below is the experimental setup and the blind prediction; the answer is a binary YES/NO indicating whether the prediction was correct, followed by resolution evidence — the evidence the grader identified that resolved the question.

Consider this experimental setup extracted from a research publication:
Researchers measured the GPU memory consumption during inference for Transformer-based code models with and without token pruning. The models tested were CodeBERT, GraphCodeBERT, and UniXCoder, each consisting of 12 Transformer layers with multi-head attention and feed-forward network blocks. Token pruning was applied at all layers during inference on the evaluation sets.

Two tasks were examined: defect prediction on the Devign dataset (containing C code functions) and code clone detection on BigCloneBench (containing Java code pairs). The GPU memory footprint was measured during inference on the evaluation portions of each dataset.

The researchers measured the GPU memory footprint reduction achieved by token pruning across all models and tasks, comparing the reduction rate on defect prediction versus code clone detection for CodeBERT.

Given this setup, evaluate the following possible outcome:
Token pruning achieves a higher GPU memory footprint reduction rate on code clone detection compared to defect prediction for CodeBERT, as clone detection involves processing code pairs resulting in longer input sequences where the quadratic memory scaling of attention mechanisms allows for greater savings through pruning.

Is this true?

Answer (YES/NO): NO